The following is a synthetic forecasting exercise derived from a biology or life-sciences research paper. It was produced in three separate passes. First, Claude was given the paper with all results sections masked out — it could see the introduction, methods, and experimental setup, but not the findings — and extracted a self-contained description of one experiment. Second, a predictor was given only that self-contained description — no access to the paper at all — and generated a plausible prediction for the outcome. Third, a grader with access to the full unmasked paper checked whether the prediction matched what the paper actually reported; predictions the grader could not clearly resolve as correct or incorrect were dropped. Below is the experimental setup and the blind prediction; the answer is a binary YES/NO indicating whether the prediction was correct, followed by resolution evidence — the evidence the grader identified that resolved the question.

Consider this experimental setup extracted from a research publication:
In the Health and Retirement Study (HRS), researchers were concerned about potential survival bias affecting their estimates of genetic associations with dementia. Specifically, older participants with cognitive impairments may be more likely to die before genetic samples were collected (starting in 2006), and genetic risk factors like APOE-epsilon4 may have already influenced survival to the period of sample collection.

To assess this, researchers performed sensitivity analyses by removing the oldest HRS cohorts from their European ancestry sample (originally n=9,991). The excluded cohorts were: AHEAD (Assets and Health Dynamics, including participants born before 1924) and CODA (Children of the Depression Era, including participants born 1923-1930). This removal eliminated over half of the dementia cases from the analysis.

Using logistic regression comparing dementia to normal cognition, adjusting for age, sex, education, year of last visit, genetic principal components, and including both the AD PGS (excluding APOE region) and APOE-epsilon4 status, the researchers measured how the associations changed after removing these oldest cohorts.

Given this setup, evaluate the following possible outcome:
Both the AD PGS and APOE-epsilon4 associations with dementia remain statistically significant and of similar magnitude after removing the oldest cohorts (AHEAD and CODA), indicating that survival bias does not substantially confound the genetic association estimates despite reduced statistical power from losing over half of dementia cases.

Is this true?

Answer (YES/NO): NO